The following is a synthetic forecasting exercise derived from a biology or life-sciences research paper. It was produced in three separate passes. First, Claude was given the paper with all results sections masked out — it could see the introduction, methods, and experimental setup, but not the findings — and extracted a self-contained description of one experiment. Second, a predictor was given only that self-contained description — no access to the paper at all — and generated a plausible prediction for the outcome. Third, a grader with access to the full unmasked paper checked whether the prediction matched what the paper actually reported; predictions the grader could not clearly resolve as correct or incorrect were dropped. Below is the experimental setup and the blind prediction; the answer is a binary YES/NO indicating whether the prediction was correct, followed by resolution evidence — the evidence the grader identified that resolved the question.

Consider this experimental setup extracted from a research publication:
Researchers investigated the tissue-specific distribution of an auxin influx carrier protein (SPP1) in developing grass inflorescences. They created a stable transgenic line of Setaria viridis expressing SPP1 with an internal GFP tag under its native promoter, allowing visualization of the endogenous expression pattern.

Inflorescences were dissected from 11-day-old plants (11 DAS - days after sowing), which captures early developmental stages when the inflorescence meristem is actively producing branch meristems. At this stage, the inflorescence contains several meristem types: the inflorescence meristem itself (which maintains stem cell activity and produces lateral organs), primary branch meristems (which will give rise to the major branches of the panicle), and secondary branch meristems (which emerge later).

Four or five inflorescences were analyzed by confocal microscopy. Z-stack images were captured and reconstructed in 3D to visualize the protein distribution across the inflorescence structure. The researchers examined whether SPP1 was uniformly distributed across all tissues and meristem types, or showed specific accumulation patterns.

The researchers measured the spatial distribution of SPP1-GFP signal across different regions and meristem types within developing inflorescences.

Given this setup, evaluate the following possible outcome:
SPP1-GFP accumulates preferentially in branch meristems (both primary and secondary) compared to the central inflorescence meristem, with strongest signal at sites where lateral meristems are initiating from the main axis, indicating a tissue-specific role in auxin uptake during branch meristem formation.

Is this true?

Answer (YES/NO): YES